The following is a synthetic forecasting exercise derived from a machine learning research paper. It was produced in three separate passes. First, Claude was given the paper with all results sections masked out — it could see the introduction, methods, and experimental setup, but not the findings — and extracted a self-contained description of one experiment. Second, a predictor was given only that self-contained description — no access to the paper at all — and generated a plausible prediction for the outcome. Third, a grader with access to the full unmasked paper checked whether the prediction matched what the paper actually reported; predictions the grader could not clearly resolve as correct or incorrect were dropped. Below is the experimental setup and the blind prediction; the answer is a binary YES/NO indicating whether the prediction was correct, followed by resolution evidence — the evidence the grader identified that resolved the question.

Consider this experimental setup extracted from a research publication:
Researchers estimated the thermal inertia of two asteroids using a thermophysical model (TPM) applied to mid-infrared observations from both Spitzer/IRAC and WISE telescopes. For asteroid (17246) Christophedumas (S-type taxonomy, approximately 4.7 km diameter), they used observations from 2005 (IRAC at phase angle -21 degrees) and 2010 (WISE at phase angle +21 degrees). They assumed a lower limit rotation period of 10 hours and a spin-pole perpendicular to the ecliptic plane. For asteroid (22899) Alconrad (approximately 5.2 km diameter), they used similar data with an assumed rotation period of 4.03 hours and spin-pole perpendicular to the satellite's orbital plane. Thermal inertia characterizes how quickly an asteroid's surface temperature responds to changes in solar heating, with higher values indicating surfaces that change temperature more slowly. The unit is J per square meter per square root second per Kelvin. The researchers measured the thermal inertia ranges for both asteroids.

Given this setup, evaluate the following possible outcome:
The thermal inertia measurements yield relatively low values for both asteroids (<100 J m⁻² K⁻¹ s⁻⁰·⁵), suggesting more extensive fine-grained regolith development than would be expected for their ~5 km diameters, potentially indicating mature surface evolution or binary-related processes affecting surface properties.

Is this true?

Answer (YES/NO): NO